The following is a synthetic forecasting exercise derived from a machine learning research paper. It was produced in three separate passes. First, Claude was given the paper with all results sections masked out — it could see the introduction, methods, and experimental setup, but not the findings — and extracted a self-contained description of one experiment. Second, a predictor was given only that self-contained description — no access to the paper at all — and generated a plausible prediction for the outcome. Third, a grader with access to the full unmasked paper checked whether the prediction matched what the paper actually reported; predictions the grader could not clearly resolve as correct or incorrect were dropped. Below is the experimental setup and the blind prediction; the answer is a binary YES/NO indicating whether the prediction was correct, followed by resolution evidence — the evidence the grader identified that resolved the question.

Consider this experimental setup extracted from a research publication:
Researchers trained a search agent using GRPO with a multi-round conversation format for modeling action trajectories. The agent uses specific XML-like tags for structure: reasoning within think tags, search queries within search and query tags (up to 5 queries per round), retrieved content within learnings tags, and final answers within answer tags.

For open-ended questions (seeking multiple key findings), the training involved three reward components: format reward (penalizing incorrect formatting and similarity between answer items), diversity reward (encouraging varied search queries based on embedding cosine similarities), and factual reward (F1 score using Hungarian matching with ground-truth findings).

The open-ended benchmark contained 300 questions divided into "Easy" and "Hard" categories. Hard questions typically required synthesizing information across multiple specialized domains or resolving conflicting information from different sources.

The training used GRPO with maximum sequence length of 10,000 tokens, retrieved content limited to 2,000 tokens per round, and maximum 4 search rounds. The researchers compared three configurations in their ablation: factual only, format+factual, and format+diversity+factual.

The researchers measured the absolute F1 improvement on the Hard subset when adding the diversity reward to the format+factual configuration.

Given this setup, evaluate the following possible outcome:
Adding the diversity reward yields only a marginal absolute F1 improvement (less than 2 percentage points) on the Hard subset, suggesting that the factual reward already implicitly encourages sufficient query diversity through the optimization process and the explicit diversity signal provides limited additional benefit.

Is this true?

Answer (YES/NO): YES